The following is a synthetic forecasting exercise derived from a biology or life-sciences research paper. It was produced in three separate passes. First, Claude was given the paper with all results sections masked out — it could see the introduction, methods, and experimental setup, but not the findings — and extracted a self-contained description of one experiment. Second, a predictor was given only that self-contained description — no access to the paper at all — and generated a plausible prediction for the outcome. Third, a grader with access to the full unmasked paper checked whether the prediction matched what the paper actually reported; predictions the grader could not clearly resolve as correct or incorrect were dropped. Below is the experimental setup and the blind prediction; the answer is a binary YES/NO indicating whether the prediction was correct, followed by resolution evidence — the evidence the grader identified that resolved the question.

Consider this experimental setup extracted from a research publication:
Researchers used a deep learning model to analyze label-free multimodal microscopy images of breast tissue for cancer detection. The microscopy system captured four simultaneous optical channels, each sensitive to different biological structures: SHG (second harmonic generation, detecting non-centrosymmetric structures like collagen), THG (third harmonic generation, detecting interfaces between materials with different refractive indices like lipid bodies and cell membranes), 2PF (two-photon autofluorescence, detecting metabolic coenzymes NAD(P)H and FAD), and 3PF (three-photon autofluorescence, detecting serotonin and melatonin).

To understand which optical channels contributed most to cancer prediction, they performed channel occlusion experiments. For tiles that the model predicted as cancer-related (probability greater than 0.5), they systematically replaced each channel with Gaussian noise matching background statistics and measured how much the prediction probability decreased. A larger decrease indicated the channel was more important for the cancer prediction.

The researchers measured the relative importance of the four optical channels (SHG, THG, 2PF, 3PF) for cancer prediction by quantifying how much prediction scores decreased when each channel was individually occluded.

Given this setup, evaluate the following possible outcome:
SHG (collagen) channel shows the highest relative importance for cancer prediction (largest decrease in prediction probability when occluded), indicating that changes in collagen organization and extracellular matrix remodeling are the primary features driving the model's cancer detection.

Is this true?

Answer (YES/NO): NO